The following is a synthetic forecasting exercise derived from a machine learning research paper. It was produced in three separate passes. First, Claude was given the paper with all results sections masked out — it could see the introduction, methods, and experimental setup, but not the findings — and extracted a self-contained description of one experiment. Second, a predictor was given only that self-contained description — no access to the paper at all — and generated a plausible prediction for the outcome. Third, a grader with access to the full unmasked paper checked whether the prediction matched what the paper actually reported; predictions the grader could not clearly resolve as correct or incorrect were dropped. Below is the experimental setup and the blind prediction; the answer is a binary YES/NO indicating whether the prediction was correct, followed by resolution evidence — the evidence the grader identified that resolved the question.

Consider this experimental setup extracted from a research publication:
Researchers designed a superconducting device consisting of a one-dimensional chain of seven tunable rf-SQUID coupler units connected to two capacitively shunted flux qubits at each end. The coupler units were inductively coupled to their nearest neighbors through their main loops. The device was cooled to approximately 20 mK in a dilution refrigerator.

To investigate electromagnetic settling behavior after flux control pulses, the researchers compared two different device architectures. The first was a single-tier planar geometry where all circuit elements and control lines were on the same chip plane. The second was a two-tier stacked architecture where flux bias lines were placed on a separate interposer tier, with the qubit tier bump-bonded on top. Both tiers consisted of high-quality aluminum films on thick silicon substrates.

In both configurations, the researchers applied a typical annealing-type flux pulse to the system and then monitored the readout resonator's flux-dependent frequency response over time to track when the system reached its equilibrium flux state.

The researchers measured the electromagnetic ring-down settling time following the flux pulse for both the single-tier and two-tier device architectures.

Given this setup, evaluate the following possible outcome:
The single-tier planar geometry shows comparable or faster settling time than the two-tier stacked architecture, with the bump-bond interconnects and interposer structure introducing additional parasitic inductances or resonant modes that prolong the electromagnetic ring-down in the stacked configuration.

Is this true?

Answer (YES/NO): NO